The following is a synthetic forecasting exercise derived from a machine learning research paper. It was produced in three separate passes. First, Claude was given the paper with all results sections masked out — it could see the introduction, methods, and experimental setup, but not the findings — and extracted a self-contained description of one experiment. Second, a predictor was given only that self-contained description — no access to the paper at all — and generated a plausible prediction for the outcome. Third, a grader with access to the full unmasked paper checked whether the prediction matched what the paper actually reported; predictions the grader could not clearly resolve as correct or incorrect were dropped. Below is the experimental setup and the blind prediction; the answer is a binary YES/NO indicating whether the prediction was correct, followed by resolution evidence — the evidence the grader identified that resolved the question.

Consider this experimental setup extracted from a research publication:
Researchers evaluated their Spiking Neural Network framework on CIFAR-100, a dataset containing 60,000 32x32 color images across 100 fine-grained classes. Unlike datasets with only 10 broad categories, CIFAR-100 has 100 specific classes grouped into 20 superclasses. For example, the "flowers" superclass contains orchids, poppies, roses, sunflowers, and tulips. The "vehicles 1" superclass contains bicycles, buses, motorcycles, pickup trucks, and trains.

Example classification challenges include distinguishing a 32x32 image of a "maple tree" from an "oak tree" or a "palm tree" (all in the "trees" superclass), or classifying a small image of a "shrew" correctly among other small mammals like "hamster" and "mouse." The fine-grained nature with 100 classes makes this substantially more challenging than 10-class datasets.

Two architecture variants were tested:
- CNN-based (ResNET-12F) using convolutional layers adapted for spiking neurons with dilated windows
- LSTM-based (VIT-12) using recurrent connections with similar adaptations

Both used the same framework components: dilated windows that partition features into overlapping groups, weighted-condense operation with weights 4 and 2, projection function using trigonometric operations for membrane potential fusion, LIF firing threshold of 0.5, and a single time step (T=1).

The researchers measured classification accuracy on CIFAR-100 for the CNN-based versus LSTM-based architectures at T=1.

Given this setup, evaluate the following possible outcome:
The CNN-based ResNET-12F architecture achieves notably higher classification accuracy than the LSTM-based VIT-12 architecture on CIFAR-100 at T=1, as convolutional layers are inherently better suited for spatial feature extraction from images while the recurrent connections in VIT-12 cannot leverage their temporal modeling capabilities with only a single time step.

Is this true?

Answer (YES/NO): NO